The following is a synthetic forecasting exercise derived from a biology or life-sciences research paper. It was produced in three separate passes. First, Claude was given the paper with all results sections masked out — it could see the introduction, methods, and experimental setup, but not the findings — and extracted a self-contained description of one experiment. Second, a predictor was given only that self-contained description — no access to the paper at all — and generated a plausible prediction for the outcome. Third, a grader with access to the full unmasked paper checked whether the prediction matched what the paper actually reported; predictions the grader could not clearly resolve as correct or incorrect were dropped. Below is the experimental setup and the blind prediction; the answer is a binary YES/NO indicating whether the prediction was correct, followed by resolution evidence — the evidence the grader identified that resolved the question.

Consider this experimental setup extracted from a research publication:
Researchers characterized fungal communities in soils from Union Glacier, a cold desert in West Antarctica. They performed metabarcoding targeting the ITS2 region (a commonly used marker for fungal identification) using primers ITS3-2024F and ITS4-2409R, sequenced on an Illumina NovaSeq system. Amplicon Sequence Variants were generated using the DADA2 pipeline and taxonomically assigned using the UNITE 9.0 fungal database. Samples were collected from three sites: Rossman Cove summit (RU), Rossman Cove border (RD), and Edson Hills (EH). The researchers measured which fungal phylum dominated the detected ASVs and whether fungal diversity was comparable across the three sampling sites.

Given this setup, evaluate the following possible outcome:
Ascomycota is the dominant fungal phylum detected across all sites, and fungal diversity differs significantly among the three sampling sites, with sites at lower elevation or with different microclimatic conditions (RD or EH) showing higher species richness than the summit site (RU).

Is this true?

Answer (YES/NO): NO